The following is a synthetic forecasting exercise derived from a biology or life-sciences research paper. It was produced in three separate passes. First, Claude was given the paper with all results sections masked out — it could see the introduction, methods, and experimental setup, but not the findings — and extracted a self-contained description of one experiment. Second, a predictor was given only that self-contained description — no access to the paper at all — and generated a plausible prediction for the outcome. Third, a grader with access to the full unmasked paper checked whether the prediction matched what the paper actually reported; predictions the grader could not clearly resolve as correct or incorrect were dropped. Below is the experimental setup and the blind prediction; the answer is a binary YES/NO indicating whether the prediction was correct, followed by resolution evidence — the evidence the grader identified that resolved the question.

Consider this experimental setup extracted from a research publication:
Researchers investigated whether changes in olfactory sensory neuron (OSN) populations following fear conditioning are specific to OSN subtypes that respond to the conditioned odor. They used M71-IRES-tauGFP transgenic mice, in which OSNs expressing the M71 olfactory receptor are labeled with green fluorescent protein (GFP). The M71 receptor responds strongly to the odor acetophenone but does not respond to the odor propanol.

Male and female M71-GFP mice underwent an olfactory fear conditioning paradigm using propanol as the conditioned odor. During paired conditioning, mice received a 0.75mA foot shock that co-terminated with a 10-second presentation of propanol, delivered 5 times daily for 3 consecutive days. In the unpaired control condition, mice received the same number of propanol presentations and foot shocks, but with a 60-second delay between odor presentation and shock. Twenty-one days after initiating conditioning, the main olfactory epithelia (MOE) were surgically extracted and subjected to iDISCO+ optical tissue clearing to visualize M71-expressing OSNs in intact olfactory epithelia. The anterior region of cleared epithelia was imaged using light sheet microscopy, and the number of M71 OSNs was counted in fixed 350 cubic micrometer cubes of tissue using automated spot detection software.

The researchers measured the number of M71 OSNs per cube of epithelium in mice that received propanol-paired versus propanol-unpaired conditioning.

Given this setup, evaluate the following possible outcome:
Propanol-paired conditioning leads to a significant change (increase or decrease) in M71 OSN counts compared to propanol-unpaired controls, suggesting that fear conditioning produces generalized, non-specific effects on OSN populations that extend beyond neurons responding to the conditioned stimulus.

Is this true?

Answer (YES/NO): NO